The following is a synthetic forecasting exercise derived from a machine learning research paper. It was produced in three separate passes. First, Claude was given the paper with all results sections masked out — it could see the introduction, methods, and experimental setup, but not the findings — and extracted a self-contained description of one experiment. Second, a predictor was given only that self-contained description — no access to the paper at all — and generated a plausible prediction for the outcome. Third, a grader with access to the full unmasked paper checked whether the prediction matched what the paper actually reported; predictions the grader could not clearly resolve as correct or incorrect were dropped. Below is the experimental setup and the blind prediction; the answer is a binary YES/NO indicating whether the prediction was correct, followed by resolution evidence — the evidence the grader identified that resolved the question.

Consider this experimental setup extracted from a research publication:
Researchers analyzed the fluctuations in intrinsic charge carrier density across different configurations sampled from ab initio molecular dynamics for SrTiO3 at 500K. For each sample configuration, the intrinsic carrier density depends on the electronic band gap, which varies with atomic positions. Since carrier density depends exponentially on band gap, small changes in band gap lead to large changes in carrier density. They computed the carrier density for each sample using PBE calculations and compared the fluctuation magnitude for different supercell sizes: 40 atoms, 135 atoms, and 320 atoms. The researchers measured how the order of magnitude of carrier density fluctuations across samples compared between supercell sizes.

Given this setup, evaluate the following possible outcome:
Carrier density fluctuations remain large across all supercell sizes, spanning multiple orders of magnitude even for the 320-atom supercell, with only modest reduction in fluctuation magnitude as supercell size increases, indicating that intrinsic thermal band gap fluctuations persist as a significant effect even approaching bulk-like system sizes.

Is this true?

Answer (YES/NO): NO